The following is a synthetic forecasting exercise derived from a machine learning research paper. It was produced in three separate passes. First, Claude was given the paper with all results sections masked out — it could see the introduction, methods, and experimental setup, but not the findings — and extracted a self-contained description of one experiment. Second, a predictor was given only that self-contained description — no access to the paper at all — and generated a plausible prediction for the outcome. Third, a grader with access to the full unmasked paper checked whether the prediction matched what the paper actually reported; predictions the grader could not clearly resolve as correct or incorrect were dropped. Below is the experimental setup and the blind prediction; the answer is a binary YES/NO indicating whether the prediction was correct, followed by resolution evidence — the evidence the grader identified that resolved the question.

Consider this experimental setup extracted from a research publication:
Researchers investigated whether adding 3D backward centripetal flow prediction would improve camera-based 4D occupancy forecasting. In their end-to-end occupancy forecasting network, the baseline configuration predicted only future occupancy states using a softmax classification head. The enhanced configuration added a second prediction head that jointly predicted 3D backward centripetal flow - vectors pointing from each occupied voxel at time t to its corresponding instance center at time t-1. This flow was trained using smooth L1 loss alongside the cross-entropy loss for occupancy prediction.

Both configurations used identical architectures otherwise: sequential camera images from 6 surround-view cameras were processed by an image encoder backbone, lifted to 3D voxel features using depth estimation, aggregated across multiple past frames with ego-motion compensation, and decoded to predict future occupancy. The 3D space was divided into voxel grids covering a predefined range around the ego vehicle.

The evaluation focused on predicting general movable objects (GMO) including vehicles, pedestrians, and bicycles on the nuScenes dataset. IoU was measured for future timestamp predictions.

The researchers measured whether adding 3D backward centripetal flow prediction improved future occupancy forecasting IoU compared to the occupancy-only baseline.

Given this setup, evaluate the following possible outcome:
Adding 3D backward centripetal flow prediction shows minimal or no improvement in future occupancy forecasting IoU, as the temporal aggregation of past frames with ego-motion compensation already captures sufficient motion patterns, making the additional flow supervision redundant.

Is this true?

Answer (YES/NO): NO